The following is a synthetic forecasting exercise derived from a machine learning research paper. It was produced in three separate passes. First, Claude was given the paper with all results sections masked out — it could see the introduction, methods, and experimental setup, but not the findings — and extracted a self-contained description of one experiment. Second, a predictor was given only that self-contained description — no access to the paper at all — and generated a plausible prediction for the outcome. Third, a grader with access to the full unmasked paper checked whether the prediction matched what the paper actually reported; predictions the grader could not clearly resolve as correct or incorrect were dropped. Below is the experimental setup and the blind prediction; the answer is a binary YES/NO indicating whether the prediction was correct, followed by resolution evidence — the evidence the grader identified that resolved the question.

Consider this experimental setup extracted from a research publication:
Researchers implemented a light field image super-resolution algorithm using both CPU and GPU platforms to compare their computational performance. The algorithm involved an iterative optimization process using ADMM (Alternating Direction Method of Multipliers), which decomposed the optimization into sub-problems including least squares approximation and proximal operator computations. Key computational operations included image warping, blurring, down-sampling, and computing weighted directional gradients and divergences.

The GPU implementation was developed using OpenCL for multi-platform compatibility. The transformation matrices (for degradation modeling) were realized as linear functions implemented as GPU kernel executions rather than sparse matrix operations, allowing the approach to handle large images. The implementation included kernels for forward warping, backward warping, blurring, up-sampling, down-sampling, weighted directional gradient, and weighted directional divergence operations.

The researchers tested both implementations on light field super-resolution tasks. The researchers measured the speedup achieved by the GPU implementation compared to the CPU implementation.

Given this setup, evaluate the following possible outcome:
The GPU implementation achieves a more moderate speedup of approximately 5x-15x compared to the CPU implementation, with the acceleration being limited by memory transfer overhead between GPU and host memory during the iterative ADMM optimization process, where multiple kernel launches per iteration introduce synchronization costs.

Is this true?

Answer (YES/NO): NO